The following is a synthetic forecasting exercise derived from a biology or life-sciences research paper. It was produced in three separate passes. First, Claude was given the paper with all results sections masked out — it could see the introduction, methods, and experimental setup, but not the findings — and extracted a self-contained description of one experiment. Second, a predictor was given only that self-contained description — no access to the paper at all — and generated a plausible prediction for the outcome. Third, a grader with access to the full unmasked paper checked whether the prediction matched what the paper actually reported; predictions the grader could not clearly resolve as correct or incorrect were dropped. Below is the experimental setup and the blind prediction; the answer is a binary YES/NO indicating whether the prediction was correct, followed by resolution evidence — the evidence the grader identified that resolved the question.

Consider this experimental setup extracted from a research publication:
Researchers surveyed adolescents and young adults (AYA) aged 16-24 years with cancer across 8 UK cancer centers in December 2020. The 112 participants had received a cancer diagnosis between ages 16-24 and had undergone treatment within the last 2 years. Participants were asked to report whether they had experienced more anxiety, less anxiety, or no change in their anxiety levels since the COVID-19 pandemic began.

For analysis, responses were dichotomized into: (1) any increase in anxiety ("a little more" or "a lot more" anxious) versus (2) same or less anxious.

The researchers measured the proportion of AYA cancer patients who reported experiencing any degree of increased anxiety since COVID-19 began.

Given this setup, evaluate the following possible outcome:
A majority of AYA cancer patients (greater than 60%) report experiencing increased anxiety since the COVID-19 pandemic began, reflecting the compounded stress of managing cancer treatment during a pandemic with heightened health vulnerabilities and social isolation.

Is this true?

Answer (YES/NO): YES